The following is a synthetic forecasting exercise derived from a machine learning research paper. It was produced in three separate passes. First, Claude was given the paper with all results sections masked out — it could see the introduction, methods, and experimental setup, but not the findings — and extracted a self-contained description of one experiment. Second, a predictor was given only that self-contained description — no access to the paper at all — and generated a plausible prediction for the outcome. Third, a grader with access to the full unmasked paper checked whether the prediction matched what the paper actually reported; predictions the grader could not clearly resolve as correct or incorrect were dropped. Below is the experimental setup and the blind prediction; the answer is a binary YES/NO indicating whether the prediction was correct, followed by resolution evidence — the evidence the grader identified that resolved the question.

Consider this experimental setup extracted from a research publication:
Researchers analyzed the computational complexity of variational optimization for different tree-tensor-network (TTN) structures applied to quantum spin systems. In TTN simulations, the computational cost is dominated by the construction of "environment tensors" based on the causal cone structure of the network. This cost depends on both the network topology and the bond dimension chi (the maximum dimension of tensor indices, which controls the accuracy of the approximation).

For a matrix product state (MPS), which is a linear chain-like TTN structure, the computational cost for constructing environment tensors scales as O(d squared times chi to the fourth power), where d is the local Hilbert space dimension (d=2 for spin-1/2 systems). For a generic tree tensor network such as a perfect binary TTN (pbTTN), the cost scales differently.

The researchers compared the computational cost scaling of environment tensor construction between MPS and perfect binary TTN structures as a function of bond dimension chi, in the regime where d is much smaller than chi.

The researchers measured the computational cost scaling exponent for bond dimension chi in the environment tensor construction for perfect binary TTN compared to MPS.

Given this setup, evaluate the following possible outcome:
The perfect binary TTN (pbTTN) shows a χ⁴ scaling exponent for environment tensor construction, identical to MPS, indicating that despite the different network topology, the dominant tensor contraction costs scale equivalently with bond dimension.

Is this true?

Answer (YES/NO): NO